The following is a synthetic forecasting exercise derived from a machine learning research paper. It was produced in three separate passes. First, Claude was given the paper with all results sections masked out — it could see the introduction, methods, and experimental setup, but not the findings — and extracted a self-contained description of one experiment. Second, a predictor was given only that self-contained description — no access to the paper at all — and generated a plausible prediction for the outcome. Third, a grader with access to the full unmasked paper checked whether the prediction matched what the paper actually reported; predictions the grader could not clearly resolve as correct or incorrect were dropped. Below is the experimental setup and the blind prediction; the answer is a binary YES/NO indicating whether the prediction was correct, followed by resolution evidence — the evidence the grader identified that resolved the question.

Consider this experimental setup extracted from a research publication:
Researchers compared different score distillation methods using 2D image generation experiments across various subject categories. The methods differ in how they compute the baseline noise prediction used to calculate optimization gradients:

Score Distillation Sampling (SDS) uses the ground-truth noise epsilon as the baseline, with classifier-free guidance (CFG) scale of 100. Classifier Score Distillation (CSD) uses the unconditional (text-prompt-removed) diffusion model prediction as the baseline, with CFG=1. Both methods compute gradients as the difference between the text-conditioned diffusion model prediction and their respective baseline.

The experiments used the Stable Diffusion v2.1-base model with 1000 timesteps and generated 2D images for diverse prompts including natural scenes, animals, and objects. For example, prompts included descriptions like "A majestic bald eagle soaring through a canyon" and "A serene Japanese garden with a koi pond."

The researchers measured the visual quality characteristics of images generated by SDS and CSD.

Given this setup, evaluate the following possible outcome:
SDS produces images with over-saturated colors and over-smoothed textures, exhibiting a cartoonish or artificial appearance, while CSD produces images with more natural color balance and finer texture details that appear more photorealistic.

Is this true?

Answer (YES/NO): NO